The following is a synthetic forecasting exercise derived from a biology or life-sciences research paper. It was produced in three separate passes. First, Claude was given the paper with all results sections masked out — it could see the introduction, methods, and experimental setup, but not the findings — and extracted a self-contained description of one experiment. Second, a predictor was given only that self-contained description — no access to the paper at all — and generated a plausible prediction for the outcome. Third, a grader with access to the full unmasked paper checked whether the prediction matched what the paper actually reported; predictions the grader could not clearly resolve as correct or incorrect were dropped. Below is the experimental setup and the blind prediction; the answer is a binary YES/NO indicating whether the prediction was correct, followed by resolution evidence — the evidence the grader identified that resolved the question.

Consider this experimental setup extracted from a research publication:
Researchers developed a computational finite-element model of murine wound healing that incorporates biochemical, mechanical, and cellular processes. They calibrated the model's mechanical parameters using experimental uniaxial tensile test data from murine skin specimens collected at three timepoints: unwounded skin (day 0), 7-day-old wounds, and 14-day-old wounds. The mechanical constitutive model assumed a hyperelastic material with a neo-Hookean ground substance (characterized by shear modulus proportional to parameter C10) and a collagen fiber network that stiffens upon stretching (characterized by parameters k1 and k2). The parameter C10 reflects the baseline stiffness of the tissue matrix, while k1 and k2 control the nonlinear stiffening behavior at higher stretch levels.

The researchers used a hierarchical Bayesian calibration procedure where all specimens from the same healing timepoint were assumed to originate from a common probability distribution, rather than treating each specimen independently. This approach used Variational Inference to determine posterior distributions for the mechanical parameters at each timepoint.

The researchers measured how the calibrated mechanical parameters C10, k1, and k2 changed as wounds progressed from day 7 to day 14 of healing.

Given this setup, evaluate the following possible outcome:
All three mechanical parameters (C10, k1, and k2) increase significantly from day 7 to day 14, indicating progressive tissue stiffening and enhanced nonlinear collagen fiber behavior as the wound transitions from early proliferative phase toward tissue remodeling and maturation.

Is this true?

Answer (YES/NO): NO